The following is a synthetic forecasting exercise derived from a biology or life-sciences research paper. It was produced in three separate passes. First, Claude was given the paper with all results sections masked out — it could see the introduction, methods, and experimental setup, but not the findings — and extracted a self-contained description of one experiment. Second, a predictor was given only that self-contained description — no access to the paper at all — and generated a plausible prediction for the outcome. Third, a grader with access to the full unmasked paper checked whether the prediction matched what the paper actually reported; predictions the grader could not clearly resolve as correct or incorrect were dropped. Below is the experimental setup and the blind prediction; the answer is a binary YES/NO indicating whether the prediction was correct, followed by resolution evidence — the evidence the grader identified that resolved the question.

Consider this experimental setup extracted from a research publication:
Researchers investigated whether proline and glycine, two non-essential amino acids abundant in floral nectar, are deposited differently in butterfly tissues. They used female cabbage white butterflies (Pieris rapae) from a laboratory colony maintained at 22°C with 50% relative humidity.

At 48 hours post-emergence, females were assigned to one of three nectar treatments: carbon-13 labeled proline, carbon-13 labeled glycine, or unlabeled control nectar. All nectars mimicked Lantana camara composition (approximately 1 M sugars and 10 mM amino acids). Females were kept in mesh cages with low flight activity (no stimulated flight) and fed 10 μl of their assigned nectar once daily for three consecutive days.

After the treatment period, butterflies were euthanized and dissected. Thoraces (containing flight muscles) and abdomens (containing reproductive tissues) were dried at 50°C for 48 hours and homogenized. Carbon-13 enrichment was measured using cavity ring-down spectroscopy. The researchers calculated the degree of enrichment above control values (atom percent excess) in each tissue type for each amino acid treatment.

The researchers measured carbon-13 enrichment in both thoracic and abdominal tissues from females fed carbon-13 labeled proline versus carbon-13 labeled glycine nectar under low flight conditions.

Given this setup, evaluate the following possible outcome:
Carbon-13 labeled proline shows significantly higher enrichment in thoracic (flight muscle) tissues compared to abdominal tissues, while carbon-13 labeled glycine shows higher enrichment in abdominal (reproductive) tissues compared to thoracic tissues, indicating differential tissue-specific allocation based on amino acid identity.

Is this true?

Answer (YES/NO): NO